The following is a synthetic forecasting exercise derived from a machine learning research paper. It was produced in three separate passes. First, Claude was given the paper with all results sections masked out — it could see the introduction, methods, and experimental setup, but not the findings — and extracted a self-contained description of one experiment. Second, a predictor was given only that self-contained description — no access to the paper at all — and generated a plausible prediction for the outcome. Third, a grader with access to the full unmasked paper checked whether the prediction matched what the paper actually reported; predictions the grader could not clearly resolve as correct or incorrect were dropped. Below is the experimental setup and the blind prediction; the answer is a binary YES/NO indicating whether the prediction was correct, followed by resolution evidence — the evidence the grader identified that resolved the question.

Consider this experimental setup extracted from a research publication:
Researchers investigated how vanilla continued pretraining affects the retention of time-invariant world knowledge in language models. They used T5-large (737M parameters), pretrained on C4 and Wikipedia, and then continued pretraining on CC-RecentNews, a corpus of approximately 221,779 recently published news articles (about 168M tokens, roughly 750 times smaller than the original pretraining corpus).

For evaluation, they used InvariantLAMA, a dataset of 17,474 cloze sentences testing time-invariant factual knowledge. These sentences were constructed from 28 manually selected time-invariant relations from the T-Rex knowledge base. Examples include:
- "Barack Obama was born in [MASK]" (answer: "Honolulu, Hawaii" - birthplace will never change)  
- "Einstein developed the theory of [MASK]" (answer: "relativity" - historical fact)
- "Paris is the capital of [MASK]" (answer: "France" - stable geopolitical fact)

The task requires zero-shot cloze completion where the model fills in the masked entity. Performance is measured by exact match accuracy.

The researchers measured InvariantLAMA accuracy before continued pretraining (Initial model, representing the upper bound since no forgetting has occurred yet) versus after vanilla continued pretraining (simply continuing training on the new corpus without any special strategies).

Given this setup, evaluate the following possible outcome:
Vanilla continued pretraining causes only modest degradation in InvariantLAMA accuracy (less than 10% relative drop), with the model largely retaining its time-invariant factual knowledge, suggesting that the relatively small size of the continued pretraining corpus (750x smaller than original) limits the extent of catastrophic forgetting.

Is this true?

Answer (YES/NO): NO